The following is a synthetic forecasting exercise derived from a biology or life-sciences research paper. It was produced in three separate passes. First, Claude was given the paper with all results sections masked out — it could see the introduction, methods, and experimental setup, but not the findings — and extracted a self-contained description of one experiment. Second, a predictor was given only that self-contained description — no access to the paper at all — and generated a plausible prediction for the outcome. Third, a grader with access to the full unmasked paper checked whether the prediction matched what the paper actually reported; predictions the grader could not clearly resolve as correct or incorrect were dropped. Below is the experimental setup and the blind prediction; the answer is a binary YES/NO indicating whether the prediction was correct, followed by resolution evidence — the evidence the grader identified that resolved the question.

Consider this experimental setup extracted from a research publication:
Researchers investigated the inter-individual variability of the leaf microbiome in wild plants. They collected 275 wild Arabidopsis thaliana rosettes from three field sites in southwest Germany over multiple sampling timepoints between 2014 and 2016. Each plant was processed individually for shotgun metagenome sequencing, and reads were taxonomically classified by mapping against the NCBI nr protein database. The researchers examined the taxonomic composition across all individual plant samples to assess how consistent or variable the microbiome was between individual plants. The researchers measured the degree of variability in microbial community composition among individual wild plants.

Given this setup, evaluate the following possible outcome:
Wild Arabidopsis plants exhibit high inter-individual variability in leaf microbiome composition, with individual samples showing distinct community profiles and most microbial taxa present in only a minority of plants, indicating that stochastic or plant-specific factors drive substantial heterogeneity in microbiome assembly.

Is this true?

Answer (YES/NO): NO